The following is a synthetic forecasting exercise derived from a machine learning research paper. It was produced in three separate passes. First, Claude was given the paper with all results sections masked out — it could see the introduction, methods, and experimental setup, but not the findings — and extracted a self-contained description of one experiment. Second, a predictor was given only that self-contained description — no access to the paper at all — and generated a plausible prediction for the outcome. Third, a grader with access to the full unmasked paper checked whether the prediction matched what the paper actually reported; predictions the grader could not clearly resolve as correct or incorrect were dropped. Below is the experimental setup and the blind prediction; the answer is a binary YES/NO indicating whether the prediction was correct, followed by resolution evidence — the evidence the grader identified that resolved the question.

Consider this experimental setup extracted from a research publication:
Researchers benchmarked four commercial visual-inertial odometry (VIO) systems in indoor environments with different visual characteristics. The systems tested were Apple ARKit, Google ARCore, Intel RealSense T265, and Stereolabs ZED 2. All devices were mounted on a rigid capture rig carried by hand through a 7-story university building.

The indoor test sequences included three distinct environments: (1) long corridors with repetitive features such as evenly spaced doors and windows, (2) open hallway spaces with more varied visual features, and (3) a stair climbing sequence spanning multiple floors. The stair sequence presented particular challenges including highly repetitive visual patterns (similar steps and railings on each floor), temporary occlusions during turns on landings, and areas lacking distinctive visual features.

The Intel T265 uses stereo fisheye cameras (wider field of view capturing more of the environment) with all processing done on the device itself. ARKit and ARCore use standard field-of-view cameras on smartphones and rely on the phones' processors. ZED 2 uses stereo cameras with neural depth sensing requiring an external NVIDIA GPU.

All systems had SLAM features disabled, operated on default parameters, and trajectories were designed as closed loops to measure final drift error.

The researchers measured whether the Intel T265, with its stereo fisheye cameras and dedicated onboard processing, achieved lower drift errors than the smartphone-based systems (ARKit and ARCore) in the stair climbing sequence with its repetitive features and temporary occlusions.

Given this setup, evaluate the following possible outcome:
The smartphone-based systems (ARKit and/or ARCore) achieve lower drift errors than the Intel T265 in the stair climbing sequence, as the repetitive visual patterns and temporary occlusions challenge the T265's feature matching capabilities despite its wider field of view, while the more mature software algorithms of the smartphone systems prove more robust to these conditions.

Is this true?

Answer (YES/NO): YES